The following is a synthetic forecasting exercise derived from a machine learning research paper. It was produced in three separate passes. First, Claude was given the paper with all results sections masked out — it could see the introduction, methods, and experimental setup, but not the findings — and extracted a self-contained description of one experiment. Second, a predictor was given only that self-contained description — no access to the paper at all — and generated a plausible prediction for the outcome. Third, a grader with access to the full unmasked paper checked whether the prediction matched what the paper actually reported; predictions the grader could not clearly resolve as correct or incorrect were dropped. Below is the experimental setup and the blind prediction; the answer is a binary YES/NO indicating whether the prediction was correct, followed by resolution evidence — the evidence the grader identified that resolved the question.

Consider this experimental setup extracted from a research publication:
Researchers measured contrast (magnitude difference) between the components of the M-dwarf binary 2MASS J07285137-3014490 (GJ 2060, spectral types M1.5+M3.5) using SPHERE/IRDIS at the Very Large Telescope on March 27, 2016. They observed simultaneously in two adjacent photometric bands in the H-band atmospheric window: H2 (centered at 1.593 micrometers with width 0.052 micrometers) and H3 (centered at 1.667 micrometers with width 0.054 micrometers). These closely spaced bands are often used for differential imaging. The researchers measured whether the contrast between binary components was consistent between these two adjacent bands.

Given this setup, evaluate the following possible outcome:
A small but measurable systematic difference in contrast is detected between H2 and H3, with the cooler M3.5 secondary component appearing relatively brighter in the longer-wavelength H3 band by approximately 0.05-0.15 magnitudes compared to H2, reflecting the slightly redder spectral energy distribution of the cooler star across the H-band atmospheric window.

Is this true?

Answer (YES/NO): NO